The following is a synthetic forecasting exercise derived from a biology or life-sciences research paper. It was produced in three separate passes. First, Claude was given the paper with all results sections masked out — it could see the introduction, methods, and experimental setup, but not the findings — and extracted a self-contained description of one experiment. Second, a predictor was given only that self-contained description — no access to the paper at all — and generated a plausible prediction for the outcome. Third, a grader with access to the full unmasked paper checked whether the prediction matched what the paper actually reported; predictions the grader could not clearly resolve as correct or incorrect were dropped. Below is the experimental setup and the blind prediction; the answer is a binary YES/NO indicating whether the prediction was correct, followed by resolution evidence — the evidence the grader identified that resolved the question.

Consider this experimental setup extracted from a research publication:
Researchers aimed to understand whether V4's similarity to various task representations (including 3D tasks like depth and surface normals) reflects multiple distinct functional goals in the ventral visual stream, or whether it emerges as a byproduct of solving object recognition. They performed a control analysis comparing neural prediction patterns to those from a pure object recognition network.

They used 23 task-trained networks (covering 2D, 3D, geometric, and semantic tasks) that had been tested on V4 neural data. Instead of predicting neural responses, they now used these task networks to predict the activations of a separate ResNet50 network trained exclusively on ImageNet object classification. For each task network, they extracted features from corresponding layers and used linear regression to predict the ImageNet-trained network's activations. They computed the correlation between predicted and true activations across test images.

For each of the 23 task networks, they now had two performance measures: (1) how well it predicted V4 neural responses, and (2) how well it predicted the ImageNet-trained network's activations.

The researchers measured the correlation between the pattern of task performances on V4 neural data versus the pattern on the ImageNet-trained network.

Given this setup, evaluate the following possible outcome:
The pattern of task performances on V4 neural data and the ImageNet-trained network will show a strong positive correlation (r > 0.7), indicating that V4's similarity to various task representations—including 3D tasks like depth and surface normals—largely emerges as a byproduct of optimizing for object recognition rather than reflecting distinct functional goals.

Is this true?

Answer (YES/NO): YES